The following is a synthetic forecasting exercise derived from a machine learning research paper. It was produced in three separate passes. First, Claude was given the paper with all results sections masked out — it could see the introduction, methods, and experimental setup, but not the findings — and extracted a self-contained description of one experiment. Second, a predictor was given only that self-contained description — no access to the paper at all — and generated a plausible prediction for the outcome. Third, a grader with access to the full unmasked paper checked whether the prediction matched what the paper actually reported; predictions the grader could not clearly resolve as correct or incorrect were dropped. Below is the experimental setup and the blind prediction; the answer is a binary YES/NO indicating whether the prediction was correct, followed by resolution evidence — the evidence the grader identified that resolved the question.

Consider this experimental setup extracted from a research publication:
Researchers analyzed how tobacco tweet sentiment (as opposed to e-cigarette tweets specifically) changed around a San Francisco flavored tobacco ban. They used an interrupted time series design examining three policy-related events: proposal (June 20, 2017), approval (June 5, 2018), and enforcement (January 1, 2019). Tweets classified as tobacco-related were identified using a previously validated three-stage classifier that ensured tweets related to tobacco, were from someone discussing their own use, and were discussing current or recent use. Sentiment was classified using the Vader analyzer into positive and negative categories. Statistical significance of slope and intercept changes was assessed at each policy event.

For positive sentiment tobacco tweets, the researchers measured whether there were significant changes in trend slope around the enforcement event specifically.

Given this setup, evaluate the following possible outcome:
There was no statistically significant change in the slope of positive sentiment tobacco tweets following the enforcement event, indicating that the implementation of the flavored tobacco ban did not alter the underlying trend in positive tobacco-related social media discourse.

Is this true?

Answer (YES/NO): YES